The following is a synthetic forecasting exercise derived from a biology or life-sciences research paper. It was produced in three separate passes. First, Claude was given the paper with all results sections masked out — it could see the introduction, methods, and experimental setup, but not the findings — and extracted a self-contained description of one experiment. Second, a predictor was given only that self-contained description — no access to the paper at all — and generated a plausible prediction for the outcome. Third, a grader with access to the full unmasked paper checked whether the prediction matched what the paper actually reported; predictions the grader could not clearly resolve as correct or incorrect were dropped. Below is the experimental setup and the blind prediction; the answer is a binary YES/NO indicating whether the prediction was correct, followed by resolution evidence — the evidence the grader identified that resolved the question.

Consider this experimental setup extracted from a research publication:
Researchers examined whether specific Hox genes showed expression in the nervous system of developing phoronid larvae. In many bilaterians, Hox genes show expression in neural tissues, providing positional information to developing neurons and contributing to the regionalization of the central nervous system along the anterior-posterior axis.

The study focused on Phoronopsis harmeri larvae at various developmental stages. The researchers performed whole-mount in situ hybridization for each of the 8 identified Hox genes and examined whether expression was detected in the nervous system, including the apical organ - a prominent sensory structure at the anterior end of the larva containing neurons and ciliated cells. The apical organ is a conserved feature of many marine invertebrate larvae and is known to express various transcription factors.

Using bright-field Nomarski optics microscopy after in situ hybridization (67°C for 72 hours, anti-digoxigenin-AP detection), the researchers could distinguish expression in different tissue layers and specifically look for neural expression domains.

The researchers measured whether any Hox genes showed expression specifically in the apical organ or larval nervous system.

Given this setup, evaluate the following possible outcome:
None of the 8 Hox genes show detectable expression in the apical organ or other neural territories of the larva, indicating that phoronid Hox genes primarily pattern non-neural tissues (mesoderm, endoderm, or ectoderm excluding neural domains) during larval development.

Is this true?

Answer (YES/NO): YES